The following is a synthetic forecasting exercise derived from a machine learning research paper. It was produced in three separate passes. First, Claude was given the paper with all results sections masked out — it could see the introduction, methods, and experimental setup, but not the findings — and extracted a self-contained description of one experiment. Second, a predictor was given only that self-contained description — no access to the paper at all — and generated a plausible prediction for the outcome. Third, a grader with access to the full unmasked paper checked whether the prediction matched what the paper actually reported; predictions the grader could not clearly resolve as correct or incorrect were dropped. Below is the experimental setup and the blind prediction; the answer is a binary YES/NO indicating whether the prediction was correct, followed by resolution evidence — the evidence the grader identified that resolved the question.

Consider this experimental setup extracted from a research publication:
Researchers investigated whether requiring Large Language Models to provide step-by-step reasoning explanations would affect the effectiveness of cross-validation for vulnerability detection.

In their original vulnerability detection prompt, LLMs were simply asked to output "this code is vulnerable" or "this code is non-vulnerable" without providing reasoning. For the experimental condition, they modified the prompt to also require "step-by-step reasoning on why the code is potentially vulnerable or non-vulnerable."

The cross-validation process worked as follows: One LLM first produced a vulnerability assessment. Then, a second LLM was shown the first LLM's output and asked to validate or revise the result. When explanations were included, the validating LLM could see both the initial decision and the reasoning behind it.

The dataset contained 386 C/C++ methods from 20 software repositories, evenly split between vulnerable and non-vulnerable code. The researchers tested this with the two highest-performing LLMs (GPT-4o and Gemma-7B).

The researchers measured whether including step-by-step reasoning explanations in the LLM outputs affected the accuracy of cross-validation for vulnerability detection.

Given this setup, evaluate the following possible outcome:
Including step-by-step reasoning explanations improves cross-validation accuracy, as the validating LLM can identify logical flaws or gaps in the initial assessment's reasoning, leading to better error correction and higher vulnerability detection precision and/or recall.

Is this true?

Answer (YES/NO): NO